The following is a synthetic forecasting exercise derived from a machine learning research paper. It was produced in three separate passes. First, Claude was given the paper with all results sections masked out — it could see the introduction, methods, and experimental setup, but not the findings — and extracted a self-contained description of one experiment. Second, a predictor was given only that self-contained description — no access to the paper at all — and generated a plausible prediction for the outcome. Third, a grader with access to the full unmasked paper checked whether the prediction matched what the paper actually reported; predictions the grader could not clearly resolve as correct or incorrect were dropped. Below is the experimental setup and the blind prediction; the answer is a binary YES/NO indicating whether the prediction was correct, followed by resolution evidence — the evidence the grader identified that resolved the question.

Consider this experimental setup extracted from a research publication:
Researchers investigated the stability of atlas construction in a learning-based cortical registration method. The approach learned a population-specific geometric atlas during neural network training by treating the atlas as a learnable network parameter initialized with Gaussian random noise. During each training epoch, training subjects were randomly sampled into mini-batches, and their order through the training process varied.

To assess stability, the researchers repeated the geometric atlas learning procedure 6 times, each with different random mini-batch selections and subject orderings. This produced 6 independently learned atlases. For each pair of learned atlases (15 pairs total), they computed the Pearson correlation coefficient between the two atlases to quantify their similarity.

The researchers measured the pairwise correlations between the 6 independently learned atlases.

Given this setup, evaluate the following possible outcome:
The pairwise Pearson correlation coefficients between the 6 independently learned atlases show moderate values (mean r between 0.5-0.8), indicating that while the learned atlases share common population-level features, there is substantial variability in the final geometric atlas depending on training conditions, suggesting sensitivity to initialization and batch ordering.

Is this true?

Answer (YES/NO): NO